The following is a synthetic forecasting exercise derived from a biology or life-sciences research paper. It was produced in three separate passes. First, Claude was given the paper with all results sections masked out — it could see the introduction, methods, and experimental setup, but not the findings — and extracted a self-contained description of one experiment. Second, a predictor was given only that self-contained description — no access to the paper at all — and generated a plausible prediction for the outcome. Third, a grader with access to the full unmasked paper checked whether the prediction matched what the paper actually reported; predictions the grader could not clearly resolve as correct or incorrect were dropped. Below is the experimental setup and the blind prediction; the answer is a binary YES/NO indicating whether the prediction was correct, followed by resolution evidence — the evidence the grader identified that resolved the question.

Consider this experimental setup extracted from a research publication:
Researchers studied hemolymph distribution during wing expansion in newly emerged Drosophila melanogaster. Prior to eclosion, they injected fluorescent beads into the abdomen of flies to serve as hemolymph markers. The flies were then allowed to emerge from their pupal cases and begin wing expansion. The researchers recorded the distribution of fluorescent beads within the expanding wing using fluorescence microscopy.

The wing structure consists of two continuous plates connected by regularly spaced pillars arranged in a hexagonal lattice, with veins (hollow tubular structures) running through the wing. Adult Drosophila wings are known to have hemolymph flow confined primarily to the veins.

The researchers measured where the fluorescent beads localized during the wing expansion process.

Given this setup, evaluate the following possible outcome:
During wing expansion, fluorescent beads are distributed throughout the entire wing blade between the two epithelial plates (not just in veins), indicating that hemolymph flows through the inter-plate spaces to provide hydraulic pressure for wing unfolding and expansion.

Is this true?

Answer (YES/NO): YES